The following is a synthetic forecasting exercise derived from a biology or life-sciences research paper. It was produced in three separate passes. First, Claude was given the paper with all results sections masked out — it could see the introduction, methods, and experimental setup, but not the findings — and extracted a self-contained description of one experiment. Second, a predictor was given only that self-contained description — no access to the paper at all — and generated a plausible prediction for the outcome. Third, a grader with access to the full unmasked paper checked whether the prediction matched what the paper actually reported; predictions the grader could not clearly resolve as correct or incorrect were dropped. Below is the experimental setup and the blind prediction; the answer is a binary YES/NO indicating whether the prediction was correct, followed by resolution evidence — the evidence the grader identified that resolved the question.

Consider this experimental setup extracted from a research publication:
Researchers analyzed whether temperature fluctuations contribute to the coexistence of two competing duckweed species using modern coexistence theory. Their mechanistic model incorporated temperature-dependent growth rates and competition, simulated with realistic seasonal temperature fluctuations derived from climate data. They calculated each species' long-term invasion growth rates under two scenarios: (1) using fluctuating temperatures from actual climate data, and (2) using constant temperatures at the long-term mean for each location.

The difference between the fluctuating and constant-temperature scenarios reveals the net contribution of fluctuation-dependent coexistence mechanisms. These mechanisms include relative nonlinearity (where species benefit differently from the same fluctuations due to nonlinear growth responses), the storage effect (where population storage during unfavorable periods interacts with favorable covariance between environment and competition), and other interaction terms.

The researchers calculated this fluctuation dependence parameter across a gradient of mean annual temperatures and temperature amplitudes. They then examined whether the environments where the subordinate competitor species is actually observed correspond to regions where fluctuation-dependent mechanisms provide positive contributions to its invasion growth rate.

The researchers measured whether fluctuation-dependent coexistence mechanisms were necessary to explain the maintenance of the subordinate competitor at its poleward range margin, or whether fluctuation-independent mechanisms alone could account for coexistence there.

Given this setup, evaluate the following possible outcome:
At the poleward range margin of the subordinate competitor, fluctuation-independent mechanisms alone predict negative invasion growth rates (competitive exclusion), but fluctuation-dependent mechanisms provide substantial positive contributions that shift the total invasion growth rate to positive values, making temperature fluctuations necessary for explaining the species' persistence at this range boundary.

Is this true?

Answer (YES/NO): YES